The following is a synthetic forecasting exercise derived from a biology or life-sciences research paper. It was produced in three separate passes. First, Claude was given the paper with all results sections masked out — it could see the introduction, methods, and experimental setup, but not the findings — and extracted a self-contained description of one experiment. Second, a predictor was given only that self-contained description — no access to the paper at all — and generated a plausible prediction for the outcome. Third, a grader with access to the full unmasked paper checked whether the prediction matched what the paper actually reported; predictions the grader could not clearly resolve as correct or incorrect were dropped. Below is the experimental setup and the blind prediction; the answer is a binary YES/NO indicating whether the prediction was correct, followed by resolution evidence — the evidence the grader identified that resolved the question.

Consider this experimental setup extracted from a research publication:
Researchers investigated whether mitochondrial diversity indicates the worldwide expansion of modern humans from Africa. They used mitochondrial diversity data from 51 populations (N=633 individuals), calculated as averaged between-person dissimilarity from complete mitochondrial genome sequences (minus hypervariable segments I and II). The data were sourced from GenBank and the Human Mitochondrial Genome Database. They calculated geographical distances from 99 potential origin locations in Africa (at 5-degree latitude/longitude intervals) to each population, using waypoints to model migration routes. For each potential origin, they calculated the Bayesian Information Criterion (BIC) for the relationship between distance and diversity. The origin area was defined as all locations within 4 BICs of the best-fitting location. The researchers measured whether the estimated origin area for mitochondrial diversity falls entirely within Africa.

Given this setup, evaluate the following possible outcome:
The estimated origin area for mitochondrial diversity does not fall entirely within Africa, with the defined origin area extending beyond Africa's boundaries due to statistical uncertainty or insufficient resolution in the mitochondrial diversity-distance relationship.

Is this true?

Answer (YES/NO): NO